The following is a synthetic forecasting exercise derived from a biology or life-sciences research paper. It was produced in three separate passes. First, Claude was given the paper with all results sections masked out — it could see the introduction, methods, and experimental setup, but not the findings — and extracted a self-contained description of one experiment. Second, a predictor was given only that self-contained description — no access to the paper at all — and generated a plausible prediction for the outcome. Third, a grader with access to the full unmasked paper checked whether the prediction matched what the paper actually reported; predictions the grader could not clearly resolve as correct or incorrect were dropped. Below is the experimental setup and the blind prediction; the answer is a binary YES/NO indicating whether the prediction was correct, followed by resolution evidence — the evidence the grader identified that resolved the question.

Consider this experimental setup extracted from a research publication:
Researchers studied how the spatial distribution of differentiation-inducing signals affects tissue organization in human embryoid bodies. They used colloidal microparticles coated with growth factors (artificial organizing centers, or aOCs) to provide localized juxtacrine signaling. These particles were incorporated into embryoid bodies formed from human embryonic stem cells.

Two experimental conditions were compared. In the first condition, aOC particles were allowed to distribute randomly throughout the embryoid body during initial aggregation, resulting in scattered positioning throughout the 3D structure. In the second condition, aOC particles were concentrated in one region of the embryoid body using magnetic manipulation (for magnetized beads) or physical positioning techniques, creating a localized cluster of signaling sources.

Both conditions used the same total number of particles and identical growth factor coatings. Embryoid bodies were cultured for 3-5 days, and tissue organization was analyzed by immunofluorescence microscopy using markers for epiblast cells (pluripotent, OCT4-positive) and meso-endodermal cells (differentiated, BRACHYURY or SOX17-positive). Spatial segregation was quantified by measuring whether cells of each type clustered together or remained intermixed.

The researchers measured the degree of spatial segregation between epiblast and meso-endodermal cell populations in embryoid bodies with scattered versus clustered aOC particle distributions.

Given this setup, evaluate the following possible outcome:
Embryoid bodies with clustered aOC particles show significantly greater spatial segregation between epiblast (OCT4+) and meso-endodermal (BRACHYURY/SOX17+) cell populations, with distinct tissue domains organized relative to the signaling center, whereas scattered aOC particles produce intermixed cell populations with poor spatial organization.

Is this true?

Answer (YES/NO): NO